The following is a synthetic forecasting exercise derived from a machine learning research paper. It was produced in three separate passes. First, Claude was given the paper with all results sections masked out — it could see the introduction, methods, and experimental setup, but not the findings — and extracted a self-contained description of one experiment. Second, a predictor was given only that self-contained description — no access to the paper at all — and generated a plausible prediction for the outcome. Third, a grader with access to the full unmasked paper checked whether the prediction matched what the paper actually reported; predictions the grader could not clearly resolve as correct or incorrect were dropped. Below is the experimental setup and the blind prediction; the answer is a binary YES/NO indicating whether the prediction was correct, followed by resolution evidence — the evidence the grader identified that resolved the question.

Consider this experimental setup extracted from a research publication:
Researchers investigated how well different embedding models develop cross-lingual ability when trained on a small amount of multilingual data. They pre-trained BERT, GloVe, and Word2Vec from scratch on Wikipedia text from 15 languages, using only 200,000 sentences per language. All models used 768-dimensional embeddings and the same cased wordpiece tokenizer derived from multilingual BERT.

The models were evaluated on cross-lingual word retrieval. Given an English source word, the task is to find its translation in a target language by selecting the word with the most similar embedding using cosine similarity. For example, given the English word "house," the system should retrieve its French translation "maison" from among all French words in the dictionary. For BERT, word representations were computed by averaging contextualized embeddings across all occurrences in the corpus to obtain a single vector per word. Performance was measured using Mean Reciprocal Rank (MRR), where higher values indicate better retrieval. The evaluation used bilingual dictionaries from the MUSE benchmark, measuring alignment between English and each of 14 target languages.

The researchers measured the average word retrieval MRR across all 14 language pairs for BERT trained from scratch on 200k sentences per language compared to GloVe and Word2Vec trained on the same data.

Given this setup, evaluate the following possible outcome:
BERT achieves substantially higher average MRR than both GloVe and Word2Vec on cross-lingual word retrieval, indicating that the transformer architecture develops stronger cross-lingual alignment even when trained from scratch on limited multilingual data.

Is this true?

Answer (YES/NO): NO